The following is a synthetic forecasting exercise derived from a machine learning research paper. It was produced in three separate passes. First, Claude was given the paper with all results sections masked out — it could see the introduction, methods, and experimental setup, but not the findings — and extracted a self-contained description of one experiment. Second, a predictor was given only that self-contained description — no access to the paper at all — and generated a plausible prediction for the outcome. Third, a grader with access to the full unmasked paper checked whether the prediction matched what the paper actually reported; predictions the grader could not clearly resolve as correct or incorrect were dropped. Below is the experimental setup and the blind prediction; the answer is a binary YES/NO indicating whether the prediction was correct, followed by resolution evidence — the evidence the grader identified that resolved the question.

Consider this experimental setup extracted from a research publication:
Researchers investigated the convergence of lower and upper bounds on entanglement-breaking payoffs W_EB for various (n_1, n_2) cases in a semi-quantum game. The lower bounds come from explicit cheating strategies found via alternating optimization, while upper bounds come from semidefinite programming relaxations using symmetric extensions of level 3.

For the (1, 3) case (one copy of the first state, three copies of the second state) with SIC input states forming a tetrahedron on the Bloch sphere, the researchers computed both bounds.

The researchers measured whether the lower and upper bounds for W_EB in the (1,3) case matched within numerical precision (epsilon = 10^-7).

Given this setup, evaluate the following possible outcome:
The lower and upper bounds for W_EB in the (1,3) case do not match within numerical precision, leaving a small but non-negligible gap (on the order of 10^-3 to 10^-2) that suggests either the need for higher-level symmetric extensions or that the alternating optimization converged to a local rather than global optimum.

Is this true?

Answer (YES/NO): YES